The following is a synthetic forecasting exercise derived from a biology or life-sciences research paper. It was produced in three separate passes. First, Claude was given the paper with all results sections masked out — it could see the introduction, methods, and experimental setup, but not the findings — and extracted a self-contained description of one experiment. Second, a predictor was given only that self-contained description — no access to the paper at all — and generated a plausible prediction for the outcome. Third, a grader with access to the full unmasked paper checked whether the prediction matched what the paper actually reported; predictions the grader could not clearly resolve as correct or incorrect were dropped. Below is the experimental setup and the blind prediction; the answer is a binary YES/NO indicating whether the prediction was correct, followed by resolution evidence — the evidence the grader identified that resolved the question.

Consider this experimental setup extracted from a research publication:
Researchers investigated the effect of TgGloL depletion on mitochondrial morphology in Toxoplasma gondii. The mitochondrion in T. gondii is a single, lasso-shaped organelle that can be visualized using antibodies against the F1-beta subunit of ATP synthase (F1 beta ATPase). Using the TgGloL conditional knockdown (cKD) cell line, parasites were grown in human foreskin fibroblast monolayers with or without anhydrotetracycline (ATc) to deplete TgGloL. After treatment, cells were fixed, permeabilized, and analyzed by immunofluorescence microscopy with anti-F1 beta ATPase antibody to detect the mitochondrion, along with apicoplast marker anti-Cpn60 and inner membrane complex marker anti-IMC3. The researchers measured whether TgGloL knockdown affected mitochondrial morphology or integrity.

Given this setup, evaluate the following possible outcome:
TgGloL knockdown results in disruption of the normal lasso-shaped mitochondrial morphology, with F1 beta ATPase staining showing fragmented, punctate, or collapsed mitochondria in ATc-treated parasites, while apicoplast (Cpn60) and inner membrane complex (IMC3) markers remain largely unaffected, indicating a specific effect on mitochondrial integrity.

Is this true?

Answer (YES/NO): NO